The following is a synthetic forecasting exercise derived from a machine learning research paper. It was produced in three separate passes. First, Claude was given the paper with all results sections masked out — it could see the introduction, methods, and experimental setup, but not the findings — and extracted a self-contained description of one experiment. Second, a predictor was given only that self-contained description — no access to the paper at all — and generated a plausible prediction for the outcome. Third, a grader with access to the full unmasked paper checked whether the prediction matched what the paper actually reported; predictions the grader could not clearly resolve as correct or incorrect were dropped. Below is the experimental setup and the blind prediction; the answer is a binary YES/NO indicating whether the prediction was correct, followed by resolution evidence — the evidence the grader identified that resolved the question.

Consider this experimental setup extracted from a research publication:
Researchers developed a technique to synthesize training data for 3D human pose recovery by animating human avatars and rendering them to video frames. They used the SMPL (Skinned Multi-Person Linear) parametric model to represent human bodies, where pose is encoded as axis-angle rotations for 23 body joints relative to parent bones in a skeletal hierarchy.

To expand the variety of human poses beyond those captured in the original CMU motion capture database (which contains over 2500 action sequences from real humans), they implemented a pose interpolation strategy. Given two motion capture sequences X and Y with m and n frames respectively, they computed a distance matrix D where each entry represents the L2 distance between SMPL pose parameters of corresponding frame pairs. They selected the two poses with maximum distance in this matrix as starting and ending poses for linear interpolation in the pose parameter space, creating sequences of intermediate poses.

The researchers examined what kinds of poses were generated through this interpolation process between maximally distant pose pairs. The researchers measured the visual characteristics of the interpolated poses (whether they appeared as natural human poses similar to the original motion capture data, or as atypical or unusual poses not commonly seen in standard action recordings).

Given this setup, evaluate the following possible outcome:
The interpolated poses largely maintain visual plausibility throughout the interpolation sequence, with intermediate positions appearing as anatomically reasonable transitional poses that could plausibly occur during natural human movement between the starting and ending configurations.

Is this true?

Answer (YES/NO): NO